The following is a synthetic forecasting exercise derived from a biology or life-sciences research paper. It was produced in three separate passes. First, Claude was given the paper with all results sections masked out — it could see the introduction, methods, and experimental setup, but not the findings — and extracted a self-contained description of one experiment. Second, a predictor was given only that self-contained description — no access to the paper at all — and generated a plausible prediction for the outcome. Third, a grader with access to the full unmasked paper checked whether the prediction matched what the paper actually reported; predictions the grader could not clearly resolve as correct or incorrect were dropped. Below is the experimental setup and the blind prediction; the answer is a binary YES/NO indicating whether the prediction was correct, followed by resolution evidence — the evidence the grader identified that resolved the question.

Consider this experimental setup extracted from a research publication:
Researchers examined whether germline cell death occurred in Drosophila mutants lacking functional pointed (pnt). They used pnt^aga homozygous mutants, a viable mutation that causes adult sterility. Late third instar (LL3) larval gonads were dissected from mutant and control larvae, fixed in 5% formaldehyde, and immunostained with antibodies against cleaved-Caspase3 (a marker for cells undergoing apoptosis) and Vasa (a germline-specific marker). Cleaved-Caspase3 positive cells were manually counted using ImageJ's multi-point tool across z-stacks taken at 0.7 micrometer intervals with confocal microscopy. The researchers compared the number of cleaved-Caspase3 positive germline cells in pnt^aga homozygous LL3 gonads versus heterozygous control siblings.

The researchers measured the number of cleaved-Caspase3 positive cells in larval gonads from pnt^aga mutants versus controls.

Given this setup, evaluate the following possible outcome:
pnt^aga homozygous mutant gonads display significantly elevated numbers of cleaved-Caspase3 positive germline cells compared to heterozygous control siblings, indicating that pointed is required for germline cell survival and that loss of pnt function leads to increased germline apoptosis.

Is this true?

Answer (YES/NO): YES